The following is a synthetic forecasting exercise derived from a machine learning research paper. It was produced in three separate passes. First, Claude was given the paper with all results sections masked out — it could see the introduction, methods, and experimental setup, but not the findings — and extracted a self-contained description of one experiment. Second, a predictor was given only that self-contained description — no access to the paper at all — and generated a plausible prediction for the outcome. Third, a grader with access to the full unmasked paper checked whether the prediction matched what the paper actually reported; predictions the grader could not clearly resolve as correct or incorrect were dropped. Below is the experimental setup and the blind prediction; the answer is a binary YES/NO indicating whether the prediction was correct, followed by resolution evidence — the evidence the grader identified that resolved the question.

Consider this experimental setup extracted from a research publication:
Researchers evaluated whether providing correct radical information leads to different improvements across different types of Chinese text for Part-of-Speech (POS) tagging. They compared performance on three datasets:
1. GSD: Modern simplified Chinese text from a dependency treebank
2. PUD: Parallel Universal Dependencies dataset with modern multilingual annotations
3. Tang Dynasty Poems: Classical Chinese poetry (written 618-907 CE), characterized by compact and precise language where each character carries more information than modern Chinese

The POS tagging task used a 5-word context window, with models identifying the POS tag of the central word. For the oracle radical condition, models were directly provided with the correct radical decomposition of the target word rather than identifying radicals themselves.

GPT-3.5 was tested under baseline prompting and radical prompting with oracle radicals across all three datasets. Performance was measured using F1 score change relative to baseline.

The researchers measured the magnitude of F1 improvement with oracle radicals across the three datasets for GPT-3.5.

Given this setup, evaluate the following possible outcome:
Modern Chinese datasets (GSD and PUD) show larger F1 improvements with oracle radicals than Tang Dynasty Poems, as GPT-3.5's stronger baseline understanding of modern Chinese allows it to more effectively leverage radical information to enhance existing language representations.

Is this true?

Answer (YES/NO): YES